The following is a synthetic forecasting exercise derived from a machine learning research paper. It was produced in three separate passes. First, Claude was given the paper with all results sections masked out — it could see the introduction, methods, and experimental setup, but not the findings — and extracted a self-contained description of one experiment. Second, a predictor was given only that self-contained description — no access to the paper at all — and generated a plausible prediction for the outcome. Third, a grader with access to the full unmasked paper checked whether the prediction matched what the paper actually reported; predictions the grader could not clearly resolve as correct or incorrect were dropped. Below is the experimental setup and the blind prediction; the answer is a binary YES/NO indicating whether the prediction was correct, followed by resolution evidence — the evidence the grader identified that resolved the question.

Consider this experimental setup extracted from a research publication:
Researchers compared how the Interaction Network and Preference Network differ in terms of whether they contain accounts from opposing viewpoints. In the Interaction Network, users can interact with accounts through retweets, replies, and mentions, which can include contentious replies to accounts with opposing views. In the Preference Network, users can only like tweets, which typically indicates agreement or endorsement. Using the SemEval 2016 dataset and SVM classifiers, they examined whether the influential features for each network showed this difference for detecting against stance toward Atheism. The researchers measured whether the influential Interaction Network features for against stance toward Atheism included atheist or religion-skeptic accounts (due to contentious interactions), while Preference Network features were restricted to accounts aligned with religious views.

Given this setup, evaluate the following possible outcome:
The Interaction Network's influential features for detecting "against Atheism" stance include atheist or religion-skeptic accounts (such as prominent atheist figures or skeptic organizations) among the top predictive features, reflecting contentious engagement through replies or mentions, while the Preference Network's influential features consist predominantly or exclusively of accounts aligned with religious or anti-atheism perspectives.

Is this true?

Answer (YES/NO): NO